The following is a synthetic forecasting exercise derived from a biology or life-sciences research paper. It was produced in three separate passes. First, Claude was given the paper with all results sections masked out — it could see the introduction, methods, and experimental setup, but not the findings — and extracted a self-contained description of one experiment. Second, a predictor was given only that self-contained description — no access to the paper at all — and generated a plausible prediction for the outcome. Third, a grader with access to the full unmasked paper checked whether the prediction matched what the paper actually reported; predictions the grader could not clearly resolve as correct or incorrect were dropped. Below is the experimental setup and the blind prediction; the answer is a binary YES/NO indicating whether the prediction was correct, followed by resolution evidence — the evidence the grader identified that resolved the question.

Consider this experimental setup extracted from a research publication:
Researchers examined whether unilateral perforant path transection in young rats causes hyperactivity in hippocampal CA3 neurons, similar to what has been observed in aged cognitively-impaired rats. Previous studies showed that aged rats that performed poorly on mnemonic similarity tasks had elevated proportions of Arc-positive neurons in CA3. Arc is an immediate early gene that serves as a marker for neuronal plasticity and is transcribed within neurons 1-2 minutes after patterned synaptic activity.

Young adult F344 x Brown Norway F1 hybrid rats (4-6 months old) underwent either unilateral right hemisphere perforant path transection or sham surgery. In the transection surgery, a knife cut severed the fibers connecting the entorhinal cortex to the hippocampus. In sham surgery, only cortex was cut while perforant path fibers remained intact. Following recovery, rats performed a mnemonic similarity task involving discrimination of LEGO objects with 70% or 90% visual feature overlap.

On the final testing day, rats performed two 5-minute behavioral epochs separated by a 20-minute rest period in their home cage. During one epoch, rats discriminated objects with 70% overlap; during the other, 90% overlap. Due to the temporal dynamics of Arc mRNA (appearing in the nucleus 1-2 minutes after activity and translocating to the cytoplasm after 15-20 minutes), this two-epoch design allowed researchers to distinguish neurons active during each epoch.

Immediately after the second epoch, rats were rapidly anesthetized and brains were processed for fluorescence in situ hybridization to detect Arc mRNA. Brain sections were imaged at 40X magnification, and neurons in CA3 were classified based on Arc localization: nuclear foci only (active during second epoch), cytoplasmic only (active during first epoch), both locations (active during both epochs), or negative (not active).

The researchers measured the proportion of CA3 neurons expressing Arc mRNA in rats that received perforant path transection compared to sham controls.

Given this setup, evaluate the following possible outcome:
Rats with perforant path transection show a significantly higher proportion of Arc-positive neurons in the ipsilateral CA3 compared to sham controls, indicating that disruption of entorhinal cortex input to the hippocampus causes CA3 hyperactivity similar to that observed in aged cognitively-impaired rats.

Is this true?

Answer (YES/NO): NO